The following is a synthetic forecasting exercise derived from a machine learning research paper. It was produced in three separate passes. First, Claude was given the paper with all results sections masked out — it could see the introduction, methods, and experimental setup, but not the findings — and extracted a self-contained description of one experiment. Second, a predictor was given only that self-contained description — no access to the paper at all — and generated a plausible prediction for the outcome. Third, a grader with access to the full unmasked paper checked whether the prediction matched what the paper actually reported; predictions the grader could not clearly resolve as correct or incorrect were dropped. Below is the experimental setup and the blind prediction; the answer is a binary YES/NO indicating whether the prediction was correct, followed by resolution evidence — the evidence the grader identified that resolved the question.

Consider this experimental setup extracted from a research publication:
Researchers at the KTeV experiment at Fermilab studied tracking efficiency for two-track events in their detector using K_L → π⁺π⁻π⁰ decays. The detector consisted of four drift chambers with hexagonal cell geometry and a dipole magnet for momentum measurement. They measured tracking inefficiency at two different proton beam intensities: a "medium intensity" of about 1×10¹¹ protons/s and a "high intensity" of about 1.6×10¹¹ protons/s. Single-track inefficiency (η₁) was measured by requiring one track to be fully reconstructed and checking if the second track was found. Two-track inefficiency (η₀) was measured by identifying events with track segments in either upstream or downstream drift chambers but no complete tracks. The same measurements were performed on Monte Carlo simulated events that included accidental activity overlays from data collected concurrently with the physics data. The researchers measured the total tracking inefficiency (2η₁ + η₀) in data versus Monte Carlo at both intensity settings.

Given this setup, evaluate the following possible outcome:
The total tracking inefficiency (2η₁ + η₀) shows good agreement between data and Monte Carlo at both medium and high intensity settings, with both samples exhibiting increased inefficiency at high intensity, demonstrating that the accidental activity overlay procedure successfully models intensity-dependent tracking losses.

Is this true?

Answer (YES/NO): NO